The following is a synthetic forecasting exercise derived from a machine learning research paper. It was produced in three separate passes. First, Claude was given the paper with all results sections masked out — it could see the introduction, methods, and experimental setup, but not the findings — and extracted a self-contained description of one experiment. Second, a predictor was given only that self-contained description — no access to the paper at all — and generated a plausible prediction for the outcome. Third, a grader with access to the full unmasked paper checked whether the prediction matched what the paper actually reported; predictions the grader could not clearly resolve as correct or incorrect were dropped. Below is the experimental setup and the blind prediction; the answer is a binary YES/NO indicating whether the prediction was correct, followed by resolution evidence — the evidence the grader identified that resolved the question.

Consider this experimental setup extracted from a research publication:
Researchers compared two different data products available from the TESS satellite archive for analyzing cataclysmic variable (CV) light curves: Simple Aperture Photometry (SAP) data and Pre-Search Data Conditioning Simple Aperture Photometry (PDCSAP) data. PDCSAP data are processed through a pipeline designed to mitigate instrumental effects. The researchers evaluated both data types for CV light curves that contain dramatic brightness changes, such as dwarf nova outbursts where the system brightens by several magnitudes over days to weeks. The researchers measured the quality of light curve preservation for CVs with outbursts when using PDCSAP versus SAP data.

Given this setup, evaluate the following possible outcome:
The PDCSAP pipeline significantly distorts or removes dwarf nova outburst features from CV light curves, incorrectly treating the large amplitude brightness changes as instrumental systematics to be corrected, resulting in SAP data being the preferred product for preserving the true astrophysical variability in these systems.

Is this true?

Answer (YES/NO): YES